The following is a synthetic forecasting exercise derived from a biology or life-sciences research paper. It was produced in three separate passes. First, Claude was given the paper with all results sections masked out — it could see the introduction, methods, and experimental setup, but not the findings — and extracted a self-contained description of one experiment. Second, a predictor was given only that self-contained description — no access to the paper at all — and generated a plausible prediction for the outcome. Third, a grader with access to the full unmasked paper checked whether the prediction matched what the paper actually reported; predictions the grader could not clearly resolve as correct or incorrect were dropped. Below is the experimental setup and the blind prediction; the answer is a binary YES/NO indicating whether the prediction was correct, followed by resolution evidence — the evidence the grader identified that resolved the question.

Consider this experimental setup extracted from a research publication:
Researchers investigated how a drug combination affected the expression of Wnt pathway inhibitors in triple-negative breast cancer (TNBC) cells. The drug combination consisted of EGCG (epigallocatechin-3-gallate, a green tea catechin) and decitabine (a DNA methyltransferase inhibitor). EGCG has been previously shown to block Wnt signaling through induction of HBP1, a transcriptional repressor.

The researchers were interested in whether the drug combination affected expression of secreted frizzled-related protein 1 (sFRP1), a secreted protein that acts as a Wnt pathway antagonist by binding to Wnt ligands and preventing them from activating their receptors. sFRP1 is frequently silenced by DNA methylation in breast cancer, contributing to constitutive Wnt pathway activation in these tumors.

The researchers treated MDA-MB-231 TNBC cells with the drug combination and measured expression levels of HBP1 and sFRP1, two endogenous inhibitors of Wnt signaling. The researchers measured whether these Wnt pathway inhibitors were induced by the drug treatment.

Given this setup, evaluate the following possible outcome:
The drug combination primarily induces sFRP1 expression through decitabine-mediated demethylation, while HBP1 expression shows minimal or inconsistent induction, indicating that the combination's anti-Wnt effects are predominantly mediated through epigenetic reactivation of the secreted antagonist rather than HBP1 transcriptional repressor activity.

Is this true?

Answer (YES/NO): NO